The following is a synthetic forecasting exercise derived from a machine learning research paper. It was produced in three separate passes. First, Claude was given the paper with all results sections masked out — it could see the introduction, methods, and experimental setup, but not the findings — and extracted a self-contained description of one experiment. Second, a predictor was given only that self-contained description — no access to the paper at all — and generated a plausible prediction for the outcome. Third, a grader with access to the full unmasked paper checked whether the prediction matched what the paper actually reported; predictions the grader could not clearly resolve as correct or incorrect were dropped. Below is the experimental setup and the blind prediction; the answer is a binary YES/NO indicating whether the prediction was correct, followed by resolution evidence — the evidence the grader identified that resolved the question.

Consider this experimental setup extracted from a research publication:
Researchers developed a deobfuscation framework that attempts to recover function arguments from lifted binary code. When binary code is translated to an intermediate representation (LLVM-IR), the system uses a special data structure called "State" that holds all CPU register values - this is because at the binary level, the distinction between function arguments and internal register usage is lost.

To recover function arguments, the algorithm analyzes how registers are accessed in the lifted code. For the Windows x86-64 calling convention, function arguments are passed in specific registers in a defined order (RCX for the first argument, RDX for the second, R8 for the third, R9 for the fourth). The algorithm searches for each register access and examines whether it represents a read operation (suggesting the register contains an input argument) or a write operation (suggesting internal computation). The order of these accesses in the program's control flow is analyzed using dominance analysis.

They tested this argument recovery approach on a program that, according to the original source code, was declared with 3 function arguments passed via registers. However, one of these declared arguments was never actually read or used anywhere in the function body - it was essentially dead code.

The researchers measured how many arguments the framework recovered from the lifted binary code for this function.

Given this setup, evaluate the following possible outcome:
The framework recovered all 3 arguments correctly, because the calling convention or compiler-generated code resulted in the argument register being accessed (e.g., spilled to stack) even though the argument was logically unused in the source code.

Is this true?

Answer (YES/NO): NO